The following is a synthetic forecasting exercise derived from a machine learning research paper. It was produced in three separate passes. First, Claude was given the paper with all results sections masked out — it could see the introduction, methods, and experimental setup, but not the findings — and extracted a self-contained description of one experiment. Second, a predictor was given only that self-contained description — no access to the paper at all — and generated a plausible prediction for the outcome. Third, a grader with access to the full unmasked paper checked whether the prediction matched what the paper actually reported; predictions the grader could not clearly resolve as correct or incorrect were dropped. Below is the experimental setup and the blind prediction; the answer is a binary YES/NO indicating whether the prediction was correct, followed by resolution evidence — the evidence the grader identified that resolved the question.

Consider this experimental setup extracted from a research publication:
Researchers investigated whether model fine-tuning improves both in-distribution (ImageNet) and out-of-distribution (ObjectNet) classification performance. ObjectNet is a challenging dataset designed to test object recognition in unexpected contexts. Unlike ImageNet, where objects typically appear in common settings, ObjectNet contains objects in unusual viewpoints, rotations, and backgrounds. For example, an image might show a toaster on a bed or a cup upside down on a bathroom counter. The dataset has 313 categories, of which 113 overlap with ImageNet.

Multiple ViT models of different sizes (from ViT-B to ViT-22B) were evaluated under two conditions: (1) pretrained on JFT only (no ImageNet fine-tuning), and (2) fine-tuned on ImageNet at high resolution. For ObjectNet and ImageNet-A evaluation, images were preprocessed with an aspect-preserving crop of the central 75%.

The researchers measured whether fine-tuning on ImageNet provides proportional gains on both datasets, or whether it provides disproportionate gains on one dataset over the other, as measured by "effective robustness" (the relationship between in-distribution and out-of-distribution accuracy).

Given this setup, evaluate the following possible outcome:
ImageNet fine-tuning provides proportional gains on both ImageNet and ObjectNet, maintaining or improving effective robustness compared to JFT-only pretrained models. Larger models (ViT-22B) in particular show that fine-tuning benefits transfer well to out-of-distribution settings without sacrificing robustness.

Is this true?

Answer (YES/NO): NO